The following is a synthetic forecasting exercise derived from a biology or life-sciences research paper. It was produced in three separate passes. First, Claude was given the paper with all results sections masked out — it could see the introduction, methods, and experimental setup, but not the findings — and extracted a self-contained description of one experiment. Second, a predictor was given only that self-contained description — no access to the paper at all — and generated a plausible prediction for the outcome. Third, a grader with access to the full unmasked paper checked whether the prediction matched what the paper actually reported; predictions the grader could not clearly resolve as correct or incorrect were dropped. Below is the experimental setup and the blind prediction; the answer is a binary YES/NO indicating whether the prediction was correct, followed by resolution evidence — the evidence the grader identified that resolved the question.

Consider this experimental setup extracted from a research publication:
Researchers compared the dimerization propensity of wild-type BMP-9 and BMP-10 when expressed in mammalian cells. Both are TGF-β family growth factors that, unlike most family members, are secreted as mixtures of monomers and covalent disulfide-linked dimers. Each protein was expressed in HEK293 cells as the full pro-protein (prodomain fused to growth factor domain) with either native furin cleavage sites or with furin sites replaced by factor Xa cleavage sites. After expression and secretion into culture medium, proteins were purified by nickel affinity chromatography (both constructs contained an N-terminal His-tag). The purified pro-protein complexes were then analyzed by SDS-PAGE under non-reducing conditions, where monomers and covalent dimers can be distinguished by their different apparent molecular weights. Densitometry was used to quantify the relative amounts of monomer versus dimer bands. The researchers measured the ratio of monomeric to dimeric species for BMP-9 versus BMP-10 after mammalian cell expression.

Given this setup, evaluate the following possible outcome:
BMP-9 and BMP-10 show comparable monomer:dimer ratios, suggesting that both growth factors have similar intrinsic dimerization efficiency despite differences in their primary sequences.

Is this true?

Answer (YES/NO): NO